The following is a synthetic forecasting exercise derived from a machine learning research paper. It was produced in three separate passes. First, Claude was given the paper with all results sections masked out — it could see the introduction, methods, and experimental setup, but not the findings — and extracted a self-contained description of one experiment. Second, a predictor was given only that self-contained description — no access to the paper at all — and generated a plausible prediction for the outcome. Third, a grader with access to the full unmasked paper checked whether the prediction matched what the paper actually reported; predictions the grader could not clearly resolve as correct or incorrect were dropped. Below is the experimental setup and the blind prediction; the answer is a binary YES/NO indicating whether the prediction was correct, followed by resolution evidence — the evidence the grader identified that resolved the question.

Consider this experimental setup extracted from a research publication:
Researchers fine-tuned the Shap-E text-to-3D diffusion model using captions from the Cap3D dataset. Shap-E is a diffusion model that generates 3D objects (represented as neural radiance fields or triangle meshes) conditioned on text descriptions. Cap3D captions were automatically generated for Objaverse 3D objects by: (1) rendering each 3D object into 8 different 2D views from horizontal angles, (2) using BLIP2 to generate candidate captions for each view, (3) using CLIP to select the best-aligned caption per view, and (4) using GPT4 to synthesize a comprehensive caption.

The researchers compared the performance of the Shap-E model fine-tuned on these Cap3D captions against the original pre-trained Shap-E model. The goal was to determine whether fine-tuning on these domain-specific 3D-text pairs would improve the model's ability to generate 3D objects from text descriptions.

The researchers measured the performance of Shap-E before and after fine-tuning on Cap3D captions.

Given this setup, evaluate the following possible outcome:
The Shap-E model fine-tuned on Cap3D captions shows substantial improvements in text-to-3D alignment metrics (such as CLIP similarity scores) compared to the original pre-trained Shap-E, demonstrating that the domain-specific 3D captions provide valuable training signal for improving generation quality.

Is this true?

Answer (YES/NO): NO